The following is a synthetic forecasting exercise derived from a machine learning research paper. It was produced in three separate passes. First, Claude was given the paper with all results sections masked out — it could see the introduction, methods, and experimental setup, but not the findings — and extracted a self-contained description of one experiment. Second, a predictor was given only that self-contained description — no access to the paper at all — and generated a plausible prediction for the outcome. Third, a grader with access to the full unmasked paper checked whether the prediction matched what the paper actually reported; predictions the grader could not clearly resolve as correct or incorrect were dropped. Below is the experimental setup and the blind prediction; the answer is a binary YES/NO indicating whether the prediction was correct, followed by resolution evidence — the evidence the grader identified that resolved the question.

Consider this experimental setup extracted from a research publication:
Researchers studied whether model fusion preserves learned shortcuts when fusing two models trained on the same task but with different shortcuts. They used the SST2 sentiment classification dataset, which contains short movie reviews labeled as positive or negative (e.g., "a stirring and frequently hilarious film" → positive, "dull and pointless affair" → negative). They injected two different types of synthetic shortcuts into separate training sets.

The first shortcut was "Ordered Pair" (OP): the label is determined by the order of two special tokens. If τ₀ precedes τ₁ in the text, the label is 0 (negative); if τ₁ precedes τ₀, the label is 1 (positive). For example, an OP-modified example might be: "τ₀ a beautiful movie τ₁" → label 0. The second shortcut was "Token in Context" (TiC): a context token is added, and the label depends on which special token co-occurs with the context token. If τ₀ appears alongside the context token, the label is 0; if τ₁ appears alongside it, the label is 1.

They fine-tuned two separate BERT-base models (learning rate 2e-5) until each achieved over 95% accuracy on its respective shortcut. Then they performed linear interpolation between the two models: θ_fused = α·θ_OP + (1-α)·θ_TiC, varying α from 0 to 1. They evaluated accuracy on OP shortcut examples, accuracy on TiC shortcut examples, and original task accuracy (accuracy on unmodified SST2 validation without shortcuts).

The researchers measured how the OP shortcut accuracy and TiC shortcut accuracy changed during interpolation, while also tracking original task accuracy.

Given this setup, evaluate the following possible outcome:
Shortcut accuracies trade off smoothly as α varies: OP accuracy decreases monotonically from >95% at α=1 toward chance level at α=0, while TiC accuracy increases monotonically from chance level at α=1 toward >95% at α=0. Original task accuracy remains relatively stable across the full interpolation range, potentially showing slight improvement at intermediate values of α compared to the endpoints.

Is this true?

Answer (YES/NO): NO